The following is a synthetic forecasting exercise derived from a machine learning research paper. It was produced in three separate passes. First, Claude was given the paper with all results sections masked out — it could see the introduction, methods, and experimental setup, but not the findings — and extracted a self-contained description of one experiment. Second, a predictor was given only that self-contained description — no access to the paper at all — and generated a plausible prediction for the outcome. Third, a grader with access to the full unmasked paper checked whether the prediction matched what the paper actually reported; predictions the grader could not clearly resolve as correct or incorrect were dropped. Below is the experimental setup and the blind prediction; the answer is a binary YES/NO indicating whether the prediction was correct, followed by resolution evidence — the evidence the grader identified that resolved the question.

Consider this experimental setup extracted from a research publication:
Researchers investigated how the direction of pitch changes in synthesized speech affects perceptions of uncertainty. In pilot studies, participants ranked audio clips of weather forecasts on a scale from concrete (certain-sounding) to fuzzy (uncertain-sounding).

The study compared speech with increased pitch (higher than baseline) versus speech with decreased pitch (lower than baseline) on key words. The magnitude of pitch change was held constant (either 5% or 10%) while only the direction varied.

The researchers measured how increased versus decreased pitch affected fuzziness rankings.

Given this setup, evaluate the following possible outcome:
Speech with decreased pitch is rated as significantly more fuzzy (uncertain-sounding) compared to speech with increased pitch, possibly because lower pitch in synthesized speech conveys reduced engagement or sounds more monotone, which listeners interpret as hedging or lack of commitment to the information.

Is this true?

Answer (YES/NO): NO